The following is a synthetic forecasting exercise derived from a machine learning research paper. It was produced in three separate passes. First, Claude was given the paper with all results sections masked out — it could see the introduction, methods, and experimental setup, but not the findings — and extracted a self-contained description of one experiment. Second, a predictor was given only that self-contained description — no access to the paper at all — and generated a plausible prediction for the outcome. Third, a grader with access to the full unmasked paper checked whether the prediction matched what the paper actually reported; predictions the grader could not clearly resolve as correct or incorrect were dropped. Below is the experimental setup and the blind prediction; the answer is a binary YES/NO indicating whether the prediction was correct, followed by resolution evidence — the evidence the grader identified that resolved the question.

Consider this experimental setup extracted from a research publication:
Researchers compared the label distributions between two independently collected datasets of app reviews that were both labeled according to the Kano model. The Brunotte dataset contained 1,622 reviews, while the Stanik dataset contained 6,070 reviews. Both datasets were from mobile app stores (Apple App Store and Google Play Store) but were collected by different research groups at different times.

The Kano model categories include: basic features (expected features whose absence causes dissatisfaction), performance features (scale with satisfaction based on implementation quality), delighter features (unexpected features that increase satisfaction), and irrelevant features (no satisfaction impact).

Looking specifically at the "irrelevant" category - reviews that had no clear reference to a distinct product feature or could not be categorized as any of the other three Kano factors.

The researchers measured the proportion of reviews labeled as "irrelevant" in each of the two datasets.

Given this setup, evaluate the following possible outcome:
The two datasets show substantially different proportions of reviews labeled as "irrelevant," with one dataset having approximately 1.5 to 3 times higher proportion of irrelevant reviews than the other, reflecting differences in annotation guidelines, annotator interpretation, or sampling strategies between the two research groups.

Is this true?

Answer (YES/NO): NO